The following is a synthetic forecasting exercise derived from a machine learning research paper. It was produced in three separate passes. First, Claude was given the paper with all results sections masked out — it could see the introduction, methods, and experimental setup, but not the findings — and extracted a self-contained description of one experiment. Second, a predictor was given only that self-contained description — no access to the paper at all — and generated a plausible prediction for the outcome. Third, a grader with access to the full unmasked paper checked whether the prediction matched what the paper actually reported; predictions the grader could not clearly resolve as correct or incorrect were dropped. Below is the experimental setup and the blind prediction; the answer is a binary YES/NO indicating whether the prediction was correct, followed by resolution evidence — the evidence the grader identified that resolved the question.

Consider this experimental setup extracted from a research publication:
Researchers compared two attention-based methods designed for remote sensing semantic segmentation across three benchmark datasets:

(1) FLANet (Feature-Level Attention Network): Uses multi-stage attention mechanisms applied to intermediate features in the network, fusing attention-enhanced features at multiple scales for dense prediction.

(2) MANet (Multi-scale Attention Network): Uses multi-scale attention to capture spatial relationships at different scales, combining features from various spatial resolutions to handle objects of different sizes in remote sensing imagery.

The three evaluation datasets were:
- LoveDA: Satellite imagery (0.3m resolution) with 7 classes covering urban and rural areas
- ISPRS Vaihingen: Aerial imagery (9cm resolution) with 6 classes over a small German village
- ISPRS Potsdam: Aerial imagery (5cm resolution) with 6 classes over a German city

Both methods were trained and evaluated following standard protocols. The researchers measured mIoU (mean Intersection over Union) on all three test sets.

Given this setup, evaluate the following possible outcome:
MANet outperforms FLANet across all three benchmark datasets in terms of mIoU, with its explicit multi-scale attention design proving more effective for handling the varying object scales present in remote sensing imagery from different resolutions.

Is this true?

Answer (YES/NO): NO